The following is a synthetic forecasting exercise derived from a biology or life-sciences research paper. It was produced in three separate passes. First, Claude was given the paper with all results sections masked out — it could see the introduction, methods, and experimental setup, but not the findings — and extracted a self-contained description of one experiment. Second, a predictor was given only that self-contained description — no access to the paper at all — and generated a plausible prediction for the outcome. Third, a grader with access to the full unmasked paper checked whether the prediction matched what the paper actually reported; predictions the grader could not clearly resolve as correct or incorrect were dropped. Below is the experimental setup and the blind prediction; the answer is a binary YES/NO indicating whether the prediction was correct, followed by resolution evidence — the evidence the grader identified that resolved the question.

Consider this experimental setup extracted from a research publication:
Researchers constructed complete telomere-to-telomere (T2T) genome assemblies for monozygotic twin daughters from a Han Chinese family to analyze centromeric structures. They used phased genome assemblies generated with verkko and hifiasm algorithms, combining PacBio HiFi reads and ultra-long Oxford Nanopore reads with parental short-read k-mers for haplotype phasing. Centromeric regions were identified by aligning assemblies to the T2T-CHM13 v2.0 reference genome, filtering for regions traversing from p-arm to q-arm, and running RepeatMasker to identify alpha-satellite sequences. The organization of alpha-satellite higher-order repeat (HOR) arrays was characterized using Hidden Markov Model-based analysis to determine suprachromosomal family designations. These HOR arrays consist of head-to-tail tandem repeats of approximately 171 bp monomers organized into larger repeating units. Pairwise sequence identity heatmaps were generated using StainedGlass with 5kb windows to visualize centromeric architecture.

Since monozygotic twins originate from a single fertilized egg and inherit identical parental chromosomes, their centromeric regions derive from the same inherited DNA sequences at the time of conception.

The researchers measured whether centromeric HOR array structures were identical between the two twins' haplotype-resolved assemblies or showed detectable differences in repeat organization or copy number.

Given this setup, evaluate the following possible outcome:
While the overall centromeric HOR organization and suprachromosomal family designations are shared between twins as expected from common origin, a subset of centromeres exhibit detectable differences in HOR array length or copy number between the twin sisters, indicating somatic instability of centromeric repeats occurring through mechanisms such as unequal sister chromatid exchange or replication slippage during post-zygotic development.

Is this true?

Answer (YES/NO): NO